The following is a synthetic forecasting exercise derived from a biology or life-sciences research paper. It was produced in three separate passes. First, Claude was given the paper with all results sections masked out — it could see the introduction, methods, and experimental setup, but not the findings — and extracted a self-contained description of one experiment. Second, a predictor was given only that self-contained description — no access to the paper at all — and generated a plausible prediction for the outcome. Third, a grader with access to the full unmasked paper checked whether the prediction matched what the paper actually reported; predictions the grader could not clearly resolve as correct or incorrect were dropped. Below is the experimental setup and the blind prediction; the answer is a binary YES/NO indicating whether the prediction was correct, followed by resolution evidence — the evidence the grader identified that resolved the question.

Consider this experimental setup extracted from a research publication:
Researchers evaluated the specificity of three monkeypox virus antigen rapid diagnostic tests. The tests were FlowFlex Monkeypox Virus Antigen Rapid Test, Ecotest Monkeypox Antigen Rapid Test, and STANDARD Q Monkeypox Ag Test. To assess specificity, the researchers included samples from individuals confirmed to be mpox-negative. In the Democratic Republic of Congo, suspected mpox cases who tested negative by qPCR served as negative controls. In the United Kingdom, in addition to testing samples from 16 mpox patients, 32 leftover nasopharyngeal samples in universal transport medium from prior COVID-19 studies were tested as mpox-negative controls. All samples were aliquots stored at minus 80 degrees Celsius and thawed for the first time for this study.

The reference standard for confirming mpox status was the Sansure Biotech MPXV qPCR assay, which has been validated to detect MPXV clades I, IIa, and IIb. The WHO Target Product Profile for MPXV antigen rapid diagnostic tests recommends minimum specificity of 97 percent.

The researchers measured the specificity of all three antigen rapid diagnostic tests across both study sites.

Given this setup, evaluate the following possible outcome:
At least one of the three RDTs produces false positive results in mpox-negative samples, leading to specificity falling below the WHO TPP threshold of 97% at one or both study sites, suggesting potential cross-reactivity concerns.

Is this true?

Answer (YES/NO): NO